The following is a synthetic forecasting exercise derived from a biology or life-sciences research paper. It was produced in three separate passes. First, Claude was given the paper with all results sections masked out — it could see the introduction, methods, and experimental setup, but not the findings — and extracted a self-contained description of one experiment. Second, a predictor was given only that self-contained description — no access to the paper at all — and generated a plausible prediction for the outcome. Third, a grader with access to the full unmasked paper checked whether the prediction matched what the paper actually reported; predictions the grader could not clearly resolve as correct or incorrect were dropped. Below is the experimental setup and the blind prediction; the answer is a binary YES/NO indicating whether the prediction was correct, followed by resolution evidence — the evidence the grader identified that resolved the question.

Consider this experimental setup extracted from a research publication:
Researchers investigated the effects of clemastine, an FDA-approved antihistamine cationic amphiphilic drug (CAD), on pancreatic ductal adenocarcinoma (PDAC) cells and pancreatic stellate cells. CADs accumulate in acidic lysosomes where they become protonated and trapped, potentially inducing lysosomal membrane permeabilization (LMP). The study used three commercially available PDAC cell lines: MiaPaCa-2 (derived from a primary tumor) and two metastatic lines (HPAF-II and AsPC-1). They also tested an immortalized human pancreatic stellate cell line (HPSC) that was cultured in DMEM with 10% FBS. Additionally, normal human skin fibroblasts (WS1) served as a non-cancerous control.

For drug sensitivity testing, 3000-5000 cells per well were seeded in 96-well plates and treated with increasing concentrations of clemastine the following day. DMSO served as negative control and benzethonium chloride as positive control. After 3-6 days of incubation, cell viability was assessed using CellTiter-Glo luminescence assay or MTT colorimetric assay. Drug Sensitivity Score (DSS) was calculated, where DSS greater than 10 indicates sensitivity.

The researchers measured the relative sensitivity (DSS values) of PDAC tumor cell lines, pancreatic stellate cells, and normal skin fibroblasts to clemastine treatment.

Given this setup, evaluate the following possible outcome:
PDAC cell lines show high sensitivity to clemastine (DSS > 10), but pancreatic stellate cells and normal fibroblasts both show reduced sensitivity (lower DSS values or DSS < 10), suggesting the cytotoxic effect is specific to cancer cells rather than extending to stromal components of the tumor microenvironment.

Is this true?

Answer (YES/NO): NO